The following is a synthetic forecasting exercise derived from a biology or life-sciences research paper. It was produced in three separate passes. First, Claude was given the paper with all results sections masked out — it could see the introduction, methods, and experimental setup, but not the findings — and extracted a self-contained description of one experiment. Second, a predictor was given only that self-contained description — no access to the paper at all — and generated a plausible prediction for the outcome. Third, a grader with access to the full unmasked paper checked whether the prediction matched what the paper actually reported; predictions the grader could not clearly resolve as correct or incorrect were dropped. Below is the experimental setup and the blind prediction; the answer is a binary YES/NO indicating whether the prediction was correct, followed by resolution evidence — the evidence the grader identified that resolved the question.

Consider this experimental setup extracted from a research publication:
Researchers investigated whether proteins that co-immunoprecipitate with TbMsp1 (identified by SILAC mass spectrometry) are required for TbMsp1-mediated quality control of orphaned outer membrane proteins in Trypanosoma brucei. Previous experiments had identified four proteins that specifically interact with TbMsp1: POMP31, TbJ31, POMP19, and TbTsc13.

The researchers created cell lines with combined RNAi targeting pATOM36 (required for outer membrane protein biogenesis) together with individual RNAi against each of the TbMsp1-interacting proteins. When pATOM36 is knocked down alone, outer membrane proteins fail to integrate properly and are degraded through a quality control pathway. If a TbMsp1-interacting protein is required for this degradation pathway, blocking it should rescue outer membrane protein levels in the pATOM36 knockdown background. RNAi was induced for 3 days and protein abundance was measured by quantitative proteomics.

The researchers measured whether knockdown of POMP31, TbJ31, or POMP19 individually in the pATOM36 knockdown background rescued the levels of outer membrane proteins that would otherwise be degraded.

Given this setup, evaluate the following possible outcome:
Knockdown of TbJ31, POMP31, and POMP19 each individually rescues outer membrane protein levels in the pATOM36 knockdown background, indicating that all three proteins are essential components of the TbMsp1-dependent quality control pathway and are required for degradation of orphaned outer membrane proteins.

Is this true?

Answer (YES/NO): NO